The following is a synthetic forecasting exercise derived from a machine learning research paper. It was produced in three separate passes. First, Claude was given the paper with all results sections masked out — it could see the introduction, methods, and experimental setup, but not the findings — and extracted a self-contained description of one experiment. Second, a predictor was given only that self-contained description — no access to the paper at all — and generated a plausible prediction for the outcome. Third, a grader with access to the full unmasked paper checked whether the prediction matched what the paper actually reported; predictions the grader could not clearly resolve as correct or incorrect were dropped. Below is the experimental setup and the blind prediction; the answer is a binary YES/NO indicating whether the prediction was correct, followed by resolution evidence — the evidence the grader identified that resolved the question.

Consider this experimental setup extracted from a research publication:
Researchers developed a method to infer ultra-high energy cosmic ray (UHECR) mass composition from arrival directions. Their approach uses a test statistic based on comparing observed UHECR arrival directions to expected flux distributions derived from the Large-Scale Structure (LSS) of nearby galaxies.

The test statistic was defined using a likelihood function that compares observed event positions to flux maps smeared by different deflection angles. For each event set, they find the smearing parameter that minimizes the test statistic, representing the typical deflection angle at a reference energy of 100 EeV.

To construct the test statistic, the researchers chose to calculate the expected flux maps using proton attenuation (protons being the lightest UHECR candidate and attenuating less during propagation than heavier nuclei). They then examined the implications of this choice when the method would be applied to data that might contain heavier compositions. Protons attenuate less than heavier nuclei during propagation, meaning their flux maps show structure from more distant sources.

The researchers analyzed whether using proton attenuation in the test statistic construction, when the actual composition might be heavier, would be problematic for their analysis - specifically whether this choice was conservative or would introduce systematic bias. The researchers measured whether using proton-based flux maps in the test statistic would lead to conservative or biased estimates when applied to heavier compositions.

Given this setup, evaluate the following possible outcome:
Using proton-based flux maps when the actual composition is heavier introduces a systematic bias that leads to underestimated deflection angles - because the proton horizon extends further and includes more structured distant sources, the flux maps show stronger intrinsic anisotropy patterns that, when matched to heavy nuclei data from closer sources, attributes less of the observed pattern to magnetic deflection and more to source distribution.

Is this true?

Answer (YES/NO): NO